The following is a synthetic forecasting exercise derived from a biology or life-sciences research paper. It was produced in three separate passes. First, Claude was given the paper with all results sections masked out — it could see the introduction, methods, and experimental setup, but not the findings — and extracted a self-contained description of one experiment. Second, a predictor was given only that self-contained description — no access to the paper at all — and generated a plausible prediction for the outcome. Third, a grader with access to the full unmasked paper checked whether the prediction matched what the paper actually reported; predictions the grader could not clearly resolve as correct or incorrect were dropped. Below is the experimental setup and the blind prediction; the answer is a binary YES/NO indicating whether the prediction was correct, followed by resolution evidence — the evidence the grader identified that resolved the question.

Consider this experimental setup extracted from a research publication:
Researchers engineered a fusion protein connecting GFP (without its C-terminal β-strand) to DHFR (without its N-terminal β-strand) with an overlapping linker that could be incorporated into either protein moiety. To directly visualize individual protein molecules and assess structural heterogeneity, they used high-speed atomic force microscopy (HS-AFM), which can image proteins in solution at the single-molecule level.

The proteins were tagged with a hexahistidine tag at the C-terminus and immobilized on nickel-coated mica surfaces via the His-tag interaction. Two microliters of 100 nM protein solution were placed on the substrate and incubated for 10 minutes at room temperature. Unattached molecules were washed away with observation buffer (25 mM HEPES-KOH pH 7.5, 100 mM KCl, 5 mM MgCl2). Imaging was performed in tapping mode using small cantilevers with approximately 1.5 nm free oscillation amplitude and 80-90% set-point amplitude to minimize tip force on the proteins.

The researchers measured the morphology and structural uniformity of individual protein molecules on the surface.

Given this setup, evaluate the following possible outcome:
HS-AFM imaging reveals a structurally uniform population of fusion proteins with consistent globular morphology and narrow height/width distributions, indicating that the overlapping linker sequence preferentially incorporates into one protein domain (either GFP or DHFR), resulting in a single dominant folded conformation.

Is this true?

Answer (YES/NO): NO